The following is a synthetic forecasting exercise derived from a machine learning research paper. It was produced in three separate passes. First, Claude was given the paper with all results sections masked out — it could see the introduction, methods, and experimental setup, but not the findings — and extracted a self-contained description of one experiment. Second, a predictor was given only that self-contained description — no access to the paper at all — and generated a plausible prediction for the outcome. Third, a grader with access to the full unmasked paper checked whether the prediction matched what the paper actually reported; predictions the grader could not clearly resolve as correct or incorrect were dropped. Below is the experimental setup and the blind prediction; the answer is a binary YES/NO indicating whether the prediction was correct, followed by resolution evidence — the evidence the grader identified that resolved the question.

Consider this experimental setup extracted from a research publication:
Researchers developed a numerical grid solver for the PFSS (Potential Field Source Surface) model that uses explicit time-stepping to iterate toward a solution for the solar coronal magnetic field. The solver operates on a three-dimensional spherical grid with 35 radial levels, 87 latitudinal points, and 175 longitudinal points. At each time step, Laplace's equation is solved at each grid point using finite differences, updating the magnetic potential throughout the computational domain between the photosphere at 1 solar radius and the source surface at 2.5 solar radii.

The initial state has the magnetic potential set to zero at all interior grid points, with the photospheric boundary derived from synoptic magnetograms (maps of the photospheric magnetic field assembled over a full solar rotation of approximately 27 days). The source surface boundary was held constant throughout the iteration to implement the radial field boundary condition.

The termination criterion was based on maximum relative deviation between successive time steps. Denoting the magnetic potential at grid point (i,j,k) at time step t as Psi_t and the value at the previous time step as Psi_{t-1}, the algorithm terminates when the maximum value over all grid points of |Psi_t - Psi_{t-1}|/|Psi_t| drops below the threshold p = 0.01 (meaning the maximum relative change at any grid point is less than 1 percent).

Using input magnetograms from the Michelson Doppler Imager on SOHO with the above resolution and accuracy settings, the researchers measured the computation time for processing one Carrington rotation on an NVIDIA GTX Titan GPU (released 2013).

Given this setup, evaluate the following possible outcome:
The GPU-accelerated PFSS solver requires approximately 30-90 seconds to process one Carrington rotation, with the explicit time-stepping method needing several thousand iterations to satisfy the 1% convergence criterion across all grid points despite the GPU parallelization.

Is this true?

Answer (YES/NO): NO